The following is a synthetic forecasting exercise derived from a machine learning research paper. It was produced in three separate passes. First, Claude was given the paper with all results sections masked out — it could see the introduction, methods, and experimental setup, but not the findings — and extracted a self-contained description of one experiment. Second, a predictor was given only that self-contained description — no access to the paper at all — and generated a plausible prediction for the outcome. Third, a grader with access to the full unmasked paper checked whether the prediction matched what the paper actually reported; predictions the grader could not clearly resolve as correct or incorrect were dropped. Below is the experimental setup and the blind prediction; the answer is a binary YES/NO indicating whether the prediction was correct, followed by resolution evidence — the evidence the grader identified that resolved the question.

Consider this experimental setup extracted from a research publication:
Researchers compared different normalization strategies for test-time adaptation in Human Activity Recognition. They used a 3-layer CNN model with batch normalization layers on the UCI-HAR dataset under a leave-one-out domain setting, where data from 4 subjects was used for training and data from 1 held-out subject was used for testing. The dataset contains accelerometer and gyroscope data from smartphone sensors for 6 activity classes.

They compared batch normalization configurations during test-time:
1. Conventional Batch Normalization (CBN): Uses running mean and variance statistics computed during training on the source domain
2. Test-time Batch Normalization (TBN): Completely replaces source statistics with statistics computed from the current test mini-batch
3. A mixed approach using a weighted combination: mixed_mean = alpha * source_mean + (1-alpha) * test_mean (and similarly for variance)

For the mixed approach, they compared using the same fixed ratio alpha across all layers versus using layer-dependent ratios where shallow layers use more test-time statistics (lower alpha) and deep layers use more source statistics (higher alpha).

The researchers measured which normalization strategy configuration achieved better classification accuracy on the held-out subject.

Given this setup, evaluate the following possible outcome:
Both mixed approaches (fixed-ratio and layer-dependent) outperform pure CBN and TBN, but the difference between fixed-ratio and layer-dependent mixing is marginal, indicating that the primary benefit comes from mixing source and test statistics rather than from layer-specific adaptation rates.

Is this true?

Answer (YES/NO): NO